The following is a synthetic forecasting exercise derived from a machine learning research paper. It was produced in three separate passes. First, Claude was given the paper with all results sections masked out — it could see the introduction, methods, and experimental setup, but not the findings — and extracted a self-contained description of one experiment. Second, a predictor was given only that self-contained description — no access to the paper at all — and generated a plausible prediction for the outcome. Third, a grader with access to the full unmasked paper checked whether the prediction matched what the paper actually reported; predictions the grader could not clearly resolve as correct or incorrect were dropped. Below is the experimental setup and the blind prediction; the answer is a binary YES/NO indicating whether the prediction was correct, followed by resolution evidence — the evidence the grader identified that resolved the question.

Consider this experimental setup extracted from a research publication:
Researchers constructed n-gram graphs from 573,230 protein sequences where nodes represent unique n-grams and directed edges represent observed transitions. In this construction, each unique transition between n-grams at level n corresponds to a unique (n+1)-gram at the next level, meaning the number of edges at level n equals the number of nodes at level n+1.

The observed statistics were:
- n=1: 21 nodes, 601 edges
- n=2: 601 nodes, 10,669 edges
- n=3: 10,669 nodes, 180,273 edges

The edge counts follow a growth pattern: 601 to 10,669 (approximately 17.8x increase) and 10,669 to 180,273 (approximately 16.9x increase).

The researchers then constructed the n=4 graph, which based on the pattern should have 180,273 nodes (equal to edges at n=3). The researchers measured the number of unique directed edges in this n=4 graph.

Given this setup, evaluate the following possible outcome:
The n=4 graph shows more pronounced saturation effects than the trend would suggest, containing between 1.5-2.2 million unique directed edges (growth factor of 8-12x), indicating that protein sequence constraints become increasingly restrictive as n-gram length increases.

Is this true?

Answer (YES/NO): NO